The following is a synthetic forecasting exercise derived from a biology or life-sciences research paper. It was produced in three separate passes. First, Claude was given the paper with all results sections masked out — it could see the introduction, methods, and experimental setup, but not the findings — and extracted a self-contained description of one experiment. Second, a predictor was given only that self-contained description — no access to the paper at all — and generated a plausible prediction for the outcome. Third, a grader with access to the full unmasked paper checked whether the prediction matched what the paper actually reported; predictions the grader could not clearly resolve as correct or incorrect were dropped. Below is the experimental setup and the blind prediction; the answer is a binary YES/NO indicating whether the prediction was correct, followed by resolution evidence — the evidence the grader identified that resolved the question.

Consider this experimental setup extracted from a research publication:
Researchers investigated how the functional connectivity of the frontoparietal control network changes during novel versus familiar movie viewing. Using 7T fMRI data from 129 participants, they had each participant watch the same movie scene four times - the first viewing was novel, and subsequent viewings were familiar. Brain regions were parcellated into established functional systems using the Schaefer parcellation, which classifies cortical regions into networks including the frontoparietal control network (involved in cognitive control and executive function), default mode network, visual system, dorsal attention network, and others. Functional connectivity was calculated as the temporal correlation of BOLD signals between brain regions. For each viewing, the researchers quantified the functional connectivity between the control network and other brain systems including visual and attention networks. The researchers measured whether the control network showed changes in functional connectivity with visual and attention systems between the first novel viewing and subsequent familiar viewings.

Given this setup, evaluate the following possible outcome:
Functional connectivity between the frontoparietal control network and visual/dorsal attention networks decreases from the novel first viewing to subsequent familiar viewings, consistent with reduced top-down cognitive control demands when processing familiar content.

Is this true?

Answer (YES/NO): NO